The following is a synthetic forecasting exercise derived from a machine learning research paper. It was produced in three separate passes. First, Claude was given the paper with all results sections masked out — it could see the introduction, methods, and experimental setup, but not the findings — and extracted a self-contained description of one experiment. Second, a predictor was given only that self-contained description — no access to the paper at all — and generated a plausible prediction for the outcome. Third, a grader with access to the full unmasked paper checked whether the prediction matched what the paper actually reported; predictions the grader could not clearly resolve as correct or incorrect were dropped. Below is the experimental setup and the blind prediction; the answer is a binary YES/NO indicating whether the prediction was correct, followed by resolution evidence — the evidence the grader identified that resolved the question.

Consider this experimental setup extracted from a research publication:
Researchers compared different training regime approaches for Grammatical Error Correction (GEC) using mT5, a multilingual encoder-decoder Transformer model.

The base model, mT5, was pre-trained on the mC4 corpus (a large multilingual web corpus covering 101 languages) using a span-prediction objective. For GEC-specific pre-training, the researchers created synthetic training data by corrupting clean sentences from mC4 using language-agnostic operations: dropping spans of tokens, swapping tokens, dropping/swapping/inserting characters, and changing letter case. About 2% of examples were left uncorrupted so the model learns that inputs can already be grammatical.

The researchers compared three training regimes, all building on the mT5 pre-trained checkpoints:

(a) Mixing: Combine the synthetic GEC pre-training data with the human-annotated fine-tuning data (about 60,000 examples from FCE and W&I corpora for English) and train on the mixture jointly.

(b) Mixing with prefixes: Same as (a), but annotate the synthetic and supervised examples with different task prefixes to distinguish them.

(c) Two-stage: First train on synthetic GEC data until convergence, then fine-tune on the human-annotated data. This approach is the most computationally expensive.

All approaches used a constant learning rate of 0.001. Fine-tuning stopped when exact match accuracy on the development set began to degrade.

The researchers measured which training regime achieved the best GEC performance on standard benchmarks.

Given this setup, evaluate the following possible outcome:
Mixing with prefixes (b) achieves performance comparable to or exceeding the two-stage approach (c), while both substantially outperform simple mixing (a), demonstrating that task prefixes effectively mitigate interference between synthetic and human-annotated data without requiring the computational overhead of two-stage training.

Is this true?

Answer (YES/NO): NO